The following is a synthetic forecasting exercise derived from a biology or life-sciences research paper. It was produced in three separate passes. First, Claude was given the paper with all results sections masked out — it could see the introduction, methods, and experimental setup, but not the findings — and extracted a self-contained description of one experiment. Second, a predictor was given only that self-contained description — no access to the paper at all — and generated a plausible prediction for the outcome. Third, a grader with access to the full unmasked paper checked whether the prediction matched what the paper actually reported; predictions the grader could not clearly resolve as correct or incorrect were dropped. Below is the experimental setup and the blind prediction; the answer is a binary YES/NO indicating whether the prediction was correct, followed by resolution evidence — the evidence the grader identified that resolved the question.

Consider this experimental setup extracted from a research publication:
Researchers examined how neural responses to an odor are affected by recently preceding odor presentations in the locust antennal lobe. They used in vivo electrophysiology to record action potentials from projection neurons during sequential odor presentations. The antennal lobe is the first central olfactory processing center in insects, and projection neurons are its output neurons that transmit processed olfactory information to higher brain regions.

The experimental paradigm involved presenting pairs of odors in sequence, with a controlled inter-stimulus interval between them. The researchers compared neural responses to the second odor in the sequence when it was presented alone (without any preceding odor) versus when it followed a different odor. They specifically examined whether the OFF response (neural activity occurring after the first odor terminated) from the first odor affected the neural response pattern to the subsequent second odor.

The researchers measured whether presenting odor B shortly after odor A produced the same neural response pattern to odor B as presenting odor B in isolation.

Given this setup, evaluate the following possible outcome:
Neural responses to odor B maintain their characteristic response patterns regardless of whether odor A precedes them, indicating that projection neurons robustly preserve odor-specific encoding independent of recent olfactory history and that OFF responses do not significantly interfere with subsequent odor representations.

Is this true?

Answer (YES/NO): NO